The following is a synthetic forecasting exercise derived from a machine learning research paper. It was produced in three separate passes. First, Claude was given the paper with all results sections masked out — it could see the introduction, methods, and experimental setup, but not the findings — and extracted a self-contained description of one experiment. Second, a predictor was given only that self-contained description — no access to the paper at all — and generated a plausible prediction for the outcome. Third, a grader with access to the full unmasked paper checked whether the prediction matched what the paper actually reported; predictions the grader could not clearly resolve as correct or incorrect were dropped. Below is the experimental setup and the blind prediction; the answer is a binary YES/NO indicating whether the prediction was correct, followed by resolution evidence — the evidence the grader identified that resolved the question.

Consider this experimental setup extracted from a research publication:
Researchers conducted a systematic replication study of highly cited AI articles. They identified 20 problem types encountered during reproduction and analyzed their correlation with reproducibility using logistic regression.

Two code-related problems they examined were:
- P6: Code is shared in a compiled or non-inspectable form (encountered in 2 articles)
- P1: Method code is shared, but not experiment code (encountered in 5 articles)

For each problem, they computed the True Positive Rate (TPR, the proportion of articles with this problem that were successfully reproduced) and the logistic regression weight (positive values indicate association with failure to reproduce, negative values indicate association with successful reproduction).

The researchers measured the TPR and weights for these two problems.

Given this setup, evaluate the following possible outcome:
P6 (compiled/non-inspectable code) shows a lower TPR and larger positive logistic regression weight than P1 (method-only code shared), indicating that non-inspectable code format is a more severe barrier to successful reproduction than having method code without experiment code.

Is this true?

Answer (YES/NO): NO